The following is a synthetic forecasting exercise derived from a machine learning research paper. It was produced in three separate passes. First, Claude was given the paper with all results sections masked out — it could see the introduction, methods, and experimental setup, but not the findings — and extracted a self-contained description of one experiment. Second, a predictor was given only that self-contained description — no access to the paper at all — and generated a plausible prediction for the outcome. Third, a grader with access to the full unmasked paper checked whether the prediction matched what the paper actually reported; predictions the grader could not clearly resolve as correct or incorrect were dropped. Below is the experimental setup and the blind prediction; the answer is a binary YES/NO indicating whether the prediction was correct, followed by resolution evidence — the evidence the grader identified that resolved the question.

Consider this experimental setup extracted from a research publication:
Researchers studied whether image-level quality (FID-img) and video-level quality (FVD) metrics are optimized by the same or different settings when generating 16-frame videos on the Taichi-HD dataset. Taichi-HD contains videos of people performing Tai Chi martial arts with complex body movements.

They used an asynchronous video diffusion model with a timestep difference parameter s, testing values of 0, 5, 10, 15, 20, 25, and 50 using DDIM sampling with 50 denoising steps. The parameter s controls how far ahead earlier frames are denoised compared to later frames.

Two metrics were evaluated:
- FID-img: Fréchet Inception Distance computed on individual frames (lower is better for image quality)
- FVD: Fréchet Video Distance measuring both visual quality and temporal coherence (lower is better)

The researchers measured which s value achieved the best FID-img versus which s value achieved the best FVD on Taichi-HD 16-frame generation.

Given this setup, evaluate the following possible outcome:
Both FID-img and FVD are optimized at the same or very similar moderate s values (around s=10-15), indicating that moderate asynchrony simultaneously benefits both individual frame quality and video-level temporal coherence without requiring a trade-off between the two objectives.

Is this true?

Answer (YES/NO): NO